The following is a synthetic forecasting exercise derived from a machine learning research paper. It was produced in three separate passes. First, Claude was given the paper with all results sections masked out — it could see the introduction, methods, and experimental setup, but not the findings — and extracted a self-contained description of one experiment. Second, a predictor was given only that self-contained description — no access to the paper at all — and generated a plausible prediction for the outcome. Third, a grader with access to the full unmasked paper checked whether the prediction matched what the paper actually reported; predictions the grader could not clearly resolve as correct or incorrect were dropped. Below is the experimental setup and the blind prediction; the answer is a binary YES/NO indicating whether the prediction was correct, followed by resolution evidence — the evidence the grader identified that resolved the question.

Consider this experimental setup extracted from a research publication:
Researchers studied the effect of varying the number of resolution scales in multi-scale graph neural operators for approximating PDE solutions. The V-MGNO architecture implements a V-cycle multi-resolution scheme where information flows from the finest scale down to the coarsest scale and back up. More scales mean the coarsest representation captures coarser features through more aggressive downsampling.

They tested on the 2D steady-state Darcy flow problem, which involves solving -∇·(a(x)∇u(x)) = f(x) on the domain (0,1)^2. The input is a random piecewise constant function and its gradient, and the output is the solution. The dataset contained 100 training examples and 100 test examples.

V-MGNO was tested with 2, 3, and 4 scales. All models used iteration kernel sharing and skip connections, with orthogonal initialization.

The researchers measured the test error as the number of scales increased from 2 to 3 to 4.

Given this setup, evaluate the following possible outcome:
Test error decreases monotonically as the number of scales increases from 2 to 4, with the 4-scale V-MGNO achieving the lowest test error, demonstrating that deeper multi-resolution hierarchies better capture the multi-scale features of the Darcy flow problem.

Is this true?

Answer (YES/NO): YES